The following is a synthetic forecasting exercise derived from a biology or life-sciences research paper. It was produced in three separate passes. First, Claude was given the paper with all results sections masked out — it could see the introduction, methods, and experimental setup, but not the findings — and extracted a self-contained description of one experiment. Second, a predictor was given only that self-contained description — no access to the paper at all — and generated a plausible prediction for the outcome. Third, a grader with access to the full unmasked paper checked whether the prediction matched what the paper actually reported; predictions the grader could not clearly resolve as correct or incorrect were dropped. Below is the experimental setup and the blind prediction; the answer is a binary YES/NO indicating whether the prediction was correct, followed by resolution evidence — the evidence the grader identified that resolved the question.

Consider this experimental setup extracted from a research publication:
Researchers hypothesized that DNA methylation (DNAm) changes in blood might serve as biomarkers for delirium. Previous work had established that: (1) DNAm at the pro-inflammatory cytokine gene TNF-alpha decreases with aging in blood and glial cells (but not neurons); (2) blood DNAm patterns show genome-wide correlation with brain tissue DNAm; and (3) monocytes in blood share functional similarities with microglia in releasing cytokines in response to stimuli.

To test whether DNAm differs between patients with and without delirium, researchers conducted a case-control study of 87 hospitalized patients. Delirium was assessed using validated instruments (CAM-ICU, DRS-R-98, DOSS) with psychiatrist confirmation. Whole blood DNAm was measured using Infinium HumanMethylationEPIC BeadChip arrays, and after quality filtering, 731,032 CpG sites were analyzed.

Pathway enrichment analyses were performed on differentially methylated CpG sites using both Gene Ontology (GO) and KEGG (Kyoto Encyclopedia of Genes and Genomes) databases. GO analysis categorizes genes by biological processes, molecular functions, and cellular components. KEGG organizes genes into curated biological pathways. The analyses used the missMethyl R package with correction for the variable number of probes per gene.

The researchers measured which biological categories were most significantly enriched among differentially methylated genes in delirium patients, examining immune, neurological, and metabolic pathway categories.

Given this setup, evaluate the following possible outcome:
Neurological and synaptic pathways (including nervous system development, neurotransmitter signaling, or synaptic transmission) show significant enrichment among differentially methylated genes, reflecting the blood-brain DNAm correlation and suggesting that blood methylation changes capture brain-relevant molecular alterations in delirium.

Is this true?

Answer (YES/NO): YES